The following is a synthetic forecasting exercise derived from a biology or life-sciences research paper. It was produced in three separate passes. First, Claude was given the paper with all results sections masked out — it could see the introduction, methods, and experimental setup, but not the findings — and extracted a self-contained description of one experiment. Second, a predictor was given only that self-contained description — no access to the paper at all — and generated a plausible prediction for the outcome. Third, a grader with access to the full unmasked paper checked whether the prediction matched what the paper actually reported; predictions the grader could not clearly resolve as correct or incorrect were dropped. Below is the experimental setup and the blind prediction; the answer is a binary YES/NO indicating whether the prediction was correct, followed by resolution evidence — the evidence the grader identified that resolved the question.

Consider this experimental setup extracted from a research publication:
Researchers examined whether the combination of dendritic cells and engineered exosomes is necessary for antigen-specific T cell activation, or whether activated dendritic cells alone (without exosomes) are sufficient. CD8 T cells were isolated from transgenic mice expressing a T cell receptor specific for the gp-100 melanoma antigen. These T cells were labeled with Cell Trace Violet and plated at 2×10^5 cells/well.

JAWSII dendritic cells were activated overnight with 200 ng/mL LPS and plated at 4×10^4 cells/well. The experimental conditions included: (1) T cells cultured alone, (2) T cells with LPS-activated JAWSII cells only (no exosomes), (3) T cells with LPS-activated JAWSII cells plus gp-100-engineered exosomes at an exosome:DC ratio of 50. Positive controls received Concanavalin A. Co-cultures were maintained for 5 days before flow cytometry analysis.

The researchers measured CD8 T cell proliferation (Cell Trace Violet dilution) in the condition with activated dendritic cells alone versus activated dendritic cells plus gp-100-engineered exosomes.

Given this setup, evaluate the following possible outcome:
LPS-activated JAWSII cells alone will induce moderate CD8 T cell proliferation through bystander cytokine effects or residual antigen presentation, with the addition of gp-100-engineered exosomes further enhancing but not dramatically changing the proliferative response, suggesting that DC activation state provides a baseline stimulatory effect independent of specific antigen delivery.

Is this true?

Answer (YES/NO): NO